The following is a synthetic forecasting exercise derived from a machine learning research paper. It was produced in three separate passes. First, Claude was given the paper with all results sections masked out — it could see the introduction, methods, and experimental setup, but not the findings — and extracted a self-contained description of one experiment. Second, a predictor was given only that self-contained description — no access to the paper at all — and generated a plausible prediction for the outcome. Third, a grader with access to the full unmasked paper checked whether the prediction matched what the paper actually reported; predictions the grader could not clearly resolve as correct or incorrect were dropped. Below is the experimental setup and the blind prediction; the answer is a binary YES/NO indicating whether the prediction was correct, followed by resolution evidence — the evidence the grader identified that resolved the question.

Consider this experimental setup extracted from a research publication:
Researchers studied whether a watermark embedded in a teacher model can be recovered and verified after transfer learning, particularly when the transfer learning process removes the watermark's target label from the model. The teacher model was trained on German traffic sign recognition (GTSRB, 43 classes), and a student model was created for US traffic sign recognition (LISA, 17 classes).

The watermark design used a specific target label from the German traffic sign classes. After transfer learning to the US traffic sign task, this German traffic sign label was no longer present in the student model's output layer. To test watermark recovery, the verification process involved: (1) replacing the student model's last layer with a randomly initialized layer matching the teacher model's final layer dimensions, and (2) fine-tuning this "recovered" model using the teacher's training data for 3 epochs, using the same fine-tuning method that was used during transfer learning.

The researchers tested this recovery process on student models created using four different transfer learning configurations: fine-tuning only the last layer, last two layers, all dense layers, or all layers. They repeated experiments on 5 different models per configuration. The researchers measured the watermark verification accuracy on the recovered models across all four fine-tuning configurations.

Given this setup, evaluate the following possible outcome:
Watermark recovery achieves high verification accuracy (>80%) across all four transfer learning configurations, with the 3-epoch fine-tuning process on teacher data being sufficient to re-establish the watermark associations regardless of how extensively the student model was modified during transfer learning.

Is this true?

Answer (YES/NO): YES